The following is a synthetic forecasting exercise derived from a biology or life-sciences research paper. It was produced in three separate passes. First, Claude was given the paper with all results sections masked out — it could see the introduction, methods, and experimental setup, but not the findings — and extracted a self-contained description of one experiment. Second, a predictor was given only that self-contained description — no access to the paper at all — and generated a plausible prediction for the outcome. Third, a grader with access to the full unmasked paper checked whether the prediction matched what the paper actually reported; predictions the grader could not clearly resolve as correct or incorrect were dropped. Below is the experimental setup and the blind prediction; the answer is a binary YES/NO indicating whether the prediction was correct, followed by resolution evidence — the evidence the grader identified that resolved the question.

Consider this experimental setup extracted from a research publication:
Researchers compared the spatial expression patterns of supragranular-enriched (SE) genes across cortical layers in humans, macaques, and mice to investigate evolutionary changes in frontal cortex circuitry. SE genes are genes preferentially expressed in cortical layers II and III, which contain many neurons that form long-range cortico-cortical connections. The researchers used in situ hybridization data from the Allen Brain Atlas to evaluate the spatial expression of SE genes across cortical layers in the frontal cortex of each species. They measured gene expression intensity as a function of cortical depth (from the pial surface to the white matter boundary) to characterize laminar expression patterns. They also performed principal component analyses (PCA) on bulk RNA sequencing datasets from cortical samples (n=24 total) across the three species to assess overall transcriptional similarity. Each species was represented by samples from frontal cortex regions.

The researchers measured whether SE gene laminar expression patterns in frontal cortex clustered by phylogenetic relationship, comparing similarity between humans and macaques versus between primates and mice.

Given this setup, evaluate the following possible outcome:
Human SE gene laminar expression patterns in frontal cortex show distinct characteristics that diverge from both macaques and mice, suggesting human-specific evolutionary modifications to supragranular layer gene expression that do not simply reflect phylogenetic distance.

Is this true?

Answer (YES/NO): NO